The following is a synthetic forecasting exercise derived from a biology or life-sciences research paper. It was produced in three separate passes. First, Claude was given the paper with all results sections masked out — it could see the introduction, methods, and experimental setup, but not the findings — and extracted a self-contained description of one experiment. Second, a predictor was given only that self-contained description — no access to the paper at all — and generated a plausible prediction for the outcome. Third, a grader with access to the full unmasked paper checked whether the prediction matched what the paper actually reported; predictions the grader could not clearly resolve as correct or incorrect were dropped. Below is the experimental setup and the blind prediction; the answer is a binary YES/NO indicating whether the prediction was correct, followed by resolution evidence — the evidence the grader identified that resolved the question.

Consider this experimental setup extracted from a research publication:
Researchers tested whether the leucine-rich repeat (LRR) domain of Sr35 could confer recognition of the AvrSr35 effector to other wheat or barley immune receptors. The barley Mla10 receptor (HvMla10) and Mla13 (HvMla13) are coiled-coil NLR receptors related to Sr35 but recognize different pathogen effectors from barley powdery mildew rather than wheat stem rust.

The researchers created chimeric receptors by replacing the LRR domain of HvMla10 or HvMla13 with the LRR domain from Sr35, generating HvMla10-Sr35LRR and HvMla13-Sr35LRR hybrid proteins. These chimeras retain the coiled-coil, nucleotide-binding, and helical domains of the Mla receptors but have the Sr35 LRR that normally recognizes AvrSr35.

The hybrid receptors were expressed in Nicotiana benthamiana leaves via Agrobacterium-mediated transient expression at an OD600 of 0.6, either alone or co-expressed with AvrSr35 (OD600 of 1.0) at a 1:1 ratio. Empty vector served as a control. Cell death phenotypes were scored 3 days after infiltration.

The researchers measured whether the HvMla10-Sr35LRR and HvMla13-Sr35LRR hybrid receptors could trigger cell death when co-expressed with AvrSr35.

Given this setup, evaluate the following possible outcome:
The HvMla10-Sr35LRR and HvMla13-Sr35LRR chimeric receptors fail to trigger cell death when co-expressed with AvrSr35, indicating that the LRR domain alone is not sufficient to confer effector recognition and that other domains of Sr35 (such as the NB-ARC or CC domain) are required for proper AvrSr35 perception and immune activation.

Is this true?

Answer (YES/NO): NO